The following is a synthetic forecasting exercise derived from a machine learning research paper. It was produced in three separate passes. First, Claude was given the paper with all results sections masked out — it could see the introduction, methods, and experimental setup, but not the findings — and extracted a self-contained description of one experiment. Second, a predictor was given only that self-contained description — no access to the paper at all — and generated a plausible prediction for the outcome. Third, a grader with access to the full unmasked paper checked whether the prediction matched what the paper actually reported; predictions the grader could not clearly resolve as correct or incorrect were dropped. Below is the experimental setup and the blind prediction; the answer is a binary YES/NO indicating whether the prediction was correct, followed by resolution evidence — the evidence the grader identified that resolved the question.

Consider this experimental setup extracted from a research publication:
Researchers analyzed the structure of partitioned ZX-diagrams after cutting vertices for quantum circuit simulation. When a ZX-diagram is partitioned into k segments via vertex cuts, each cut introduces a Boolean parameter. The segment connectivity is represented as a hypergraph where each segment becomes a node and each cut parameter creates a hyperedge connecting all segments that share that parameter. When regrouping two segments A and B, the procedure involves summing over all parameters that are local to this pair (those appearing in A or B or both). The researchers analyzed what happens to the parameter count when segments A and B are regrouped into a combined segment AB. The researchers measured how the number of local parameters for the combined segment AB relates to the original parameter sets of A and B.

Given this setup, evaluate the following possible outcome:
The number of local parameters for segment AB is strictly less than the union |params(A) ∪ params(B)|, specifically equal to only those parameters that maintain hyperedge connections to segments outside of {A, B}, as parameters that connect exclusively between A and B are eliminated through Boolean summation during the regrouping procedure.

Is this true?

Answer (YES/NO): YES